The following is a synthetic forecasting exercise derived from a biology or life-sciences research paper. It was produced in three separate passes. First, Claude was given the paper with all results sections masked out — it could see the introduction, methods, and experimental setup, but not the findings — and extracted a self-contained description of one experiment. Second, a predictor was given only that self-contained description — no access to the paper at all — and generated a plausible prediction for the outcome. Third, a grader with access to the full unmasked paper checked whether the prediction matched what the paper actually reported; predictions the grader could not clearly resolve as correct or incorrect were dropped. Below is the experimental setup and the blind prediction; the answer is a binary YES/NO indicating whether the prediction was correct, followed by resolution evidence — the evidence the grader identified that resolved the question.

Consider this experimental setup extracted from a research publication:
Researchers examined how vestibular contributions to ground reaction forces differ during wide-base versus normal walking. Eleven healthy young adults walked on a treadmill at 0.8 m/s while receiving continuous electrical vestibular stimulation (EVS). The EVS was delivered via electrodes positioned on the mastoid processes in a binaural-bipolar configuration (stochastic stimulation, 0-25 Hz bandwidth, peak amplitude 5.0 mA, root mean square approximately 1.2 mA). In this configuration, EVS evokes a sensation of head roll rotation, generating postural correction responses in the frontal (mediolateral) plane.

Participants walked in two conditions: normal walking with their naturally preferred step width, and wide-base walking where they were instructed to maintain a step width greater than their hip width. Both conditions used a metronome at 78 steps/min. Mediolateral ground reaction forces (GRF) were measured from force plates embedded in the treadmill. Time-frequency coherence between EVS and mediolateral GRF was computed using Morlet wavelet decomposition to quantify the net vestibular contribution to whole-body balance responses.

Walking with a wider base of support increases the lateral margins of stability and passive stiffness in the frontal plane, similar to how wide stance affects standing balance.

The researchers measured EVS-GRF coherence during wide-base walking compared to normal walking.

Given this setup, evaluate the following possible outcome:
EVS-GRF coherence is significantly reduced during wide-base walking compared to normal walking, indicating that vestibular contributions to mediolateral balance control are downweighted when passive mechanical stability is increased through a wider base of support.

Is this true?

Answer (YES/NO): YES